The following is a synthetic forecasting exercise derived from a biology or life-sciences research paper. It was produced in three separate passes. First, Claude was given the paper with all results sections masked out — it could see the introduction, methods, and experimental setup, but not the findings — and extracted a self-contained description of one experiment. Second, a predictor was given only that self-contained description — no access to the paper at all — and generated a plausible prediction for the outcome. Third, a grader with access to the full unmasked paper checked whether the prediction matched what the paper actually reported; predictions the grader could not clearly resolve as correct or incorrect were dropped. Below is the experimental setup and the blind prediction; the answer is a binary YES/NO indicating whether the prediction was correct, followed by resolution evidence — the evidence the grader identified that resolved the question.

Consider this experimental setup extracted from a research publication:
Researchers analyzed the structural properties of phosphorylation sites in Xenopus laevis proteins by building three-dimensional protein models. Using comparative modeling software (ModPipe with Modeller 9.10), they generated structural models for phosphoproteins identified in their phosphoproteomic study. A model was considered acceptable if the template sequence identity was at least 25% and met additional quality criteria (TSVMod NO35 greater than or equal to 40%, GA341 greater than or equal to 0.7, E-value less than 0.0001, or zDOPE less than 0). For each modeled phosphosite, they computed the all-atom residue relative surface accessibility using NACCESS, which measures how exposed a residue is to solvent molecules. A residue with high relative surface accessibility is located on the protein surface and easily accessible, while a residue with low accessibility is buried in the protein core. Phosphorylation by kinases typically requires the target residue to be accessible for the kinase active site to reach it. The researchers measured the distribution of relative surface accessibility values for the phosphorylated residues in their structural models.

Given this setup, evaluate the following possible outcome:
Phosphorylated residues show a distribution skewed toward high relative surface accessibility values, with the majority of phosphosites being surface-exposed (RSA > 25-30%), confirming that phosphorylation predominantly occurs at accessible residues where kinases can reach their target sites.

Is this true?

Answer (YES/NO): YES